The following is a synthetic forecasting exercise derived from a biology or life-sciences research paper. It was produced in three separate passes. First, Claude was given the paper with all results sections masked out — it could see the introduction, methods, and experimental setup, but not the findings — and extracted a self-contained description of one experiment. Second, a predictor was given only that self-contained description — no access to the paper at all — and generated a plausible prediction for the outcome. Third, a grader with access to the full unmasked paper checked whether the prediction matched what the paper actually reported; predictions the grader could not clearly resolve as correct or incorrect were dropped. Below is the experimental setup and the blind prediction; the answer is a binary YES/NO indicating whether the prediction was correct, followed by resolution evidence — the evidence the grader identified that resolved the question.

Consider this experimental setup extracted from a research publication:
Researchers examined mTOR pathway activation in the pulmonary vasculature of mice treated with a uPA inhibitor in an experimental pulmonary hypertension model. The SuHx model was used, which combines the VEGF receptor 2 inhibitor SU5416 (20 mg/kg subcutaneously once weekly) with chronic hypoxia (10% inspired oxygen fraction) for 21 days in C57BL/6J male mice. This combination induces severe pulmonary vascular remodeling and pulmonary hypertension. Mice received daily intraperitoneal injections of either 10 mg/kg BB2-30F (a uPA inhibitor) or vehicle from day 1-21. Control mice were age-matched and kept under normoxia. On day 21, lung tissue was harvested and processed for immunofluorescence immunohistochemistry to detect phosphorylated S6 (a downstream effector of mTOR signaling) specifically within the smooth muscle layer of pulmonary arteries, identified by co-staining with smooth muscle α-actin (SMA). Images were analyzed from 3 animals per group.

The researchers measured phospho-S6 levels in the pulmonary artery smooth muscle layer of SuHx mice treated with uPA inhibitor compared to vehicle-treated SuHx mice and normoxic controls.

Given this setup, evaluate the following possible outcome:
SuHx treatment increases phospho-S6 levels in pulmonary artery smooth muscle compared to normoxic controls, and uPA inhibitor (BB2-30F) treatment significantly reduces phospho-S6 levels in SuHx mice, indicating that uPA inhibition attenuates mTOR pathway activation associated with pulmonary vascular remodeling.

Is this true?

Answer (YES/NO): YES